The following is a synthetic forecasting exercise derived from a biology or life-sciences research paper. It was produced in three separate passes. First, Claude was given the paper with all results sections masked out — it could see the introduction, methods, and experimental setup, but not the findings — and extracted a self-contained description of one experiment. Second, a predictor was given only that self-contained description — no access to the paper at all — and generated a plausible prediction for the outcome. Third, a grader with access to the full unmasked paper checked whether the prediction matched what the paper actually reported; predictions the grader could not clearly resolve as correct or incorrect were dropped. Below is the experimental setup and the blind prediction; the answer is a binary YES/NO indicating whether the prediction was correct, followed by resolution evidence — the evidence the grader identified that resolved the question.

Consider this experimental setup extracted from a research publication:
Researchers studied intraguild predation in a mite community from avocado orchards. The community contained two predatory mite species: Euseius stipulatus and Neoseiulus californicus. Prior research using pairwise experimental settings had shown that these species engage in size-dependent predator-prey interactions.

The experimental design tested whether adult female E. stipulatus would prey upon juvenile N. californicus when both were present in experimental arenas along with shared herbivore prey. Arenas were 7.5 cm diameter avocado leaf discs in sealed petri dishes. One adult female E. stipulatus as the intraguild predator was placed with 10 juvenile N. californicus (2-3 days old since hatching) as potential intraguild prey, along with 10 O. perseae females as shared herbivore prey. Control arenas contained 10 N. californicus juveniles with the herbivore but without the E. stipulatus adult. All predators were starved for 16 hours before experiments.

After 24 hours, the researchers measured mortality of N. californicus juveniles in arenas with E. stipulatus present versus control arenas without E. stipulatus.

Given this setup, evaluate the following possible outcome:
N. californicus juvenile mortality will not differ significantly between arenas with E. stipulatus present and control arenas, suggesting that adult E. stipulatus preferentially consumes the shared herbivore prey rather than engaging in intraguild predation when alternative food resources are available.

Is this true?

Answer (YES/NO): NO